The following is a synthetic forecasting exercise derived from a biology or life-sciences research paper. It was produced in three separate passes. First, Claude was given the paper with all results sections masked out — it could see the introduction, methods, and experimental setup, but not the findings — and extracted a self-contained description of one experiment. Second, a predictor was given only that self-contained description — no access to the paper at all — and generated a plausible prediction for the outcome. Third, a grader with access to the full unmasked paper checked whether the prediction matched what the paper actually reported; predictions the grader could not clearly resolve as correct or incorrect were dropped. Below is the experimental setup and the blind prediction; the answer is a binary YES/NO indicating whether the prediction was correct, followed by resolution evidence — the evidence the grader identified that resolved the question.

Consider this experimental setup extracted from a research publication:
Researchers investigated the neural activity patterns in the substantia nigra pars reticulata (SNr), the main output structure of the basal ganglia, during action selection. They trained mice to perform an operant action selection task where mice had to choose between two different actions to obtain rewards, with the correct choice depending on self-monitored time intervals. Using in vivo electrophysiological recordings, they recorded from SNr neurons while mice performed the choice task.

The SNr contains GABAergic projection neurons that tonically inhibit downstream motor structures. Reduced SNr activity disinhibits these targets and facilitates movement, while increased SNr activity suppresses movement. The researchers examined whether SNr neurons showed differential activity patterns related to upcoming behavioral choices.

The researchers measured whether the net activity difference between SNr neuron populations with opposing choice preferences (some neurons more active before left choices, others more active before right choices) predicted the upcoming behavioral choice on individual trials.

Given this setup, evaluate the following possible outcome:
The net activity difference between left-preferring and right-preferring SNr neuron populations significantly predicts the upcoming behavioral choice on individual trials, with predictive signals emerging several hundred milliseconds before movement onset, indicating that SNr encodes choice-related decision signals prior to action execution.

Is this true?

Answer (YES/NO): NO